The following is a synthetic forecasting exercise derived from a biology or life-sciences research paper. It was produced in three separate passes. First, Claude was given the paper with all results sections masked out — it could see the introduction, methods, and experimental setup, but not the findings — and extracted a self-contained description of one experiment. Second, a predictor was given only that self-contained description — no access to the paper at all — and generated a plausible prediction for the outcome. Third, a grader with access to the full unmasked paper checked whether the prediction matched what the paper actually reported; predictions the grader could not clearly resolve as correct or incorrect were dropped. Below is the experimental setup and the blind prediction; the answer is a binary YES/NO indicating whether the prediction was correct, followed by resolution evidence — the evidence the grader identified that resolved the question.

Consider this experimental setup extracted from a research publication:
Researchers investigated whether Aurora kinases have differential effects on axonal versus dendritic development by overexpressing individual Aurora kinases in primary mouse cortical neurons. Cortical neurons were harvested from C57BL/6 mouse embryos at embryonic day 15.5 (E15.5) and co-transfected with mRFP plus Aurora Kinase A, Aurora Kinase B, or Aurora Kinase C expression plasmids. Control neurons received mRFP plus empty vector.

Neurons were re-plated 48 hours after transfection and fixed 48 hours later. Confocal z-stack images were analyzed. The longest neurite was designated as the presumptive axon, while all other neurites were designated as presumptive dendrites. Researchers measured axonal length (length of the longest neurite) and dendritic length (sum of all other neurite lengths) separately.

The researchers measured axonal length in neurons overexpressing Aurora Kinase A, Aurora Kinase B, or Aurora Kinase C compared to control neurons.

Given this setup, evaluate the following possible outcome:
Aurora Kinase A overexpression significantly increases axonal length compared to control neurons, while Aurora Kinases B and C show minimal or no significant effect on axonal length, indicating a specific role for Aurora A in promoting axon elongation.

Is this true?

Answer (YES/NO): NO